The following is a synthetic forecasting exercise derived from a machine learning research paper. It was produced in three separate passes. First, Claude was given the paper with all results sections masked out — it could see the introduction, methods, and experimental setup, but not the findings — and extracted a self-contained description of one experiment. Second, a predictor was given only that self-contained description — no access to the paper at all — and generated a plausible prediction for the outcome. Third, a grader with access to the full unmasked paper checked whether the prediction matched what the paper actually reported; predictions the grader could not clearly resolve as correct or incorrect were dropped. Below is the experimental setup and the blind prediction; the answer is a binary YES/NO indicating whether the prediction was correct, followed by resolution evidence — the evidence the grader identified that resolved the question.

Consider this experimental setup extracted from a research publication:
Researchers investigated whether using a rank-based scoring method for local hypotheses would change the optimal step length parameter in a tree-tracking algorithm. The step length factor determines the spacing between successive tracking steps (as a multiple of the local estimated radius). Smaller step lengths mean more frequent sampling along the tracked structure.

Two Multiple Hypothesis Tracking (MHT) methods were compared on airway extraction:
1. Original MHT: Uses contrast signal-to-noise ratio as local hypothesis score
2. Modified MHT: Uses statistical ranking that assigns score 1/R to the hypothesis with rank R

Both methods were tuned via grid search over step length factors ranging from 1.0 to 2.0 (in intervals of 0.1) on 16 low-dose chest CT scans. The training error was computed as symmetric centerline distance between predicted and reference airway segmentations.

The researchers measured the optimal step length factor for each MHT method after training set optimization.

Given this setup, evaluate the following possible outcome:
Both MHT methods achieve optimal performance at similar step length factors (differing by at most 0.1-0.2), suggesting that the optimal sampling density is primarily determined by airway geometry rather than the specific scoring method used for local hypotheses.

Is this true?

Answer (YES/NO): NO